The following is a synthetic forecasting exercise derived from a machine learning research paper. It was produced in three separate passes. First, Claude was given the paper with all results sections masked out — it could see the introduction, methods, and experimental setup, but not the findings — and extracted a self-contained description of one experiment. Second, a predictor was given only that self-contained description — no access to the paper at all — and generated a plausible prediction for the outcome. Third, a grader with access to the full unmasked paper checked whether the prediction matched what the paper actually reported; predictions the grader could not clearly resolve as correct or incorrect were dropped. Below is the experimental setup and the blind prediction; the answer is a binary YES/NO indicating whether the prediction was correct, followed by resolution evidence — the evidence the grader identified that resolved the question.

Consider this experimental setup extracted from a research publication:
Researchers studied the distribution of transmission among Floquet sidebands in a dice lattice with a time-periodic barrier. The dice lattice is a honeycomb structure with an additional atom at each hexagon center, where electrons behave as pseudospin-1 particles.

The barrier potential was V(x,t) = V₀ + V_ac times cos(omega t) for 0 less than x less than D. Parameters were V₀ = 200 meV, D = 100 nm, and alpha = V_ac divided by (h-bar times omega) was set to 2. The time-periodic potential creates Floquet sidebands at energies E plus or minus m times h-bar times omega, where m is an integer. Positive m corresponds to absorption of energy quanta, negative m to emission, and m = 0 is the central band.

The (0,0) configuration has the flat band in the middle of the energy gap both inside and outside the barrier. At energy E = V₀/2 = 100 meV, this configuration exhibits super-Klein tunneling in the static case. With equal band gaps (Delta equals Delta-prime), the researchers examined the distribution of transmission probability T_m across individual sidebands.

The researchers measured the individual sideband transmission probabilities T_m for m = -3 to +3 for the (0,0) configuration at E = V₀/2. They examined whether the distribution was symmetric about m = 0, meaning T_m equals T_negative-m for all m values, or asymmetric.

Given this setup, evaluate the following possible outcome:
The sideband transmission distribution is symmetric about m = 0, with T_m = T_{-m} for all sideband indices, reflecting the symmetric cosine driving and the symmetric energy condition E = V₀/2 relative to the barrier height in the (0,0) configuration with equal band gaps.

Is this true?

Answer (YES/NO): YES